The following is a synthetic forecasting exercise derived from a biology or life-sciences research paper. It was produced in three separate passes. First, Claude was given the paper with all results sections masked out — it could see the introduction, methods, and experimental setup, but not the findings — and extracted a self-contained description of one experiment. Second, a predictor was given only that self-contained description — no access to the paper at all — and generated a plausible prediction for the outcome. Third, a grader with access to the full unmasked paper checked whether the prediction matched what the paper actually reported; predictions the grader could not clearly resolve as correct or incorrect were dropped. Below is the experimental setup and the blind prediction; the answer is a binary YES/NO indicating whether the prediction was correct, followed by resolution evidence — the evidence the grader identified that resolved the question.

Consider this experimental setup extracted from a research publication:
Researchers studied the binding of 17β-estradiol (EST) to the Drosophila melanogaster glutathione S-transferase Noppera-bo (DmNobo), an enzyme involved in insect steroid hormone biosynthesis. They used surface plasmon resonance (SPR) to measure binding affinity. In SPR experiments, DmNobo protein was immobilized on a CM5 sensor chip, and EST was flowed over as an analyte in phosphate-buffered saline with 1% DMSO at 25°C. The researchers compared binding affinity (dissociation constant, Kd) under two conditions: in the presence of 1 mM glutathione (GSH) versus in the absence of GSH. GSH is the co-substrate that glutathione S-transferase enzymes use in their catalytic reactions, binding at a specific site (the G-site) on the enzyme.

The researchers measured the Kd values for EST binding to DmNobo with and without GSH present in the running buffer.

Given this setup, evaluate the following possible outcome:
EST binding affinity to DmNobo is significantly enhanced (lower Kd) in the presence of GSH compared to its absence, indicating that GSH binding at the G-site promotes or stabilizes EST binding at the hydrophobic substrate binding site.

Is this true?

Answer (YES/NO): NO